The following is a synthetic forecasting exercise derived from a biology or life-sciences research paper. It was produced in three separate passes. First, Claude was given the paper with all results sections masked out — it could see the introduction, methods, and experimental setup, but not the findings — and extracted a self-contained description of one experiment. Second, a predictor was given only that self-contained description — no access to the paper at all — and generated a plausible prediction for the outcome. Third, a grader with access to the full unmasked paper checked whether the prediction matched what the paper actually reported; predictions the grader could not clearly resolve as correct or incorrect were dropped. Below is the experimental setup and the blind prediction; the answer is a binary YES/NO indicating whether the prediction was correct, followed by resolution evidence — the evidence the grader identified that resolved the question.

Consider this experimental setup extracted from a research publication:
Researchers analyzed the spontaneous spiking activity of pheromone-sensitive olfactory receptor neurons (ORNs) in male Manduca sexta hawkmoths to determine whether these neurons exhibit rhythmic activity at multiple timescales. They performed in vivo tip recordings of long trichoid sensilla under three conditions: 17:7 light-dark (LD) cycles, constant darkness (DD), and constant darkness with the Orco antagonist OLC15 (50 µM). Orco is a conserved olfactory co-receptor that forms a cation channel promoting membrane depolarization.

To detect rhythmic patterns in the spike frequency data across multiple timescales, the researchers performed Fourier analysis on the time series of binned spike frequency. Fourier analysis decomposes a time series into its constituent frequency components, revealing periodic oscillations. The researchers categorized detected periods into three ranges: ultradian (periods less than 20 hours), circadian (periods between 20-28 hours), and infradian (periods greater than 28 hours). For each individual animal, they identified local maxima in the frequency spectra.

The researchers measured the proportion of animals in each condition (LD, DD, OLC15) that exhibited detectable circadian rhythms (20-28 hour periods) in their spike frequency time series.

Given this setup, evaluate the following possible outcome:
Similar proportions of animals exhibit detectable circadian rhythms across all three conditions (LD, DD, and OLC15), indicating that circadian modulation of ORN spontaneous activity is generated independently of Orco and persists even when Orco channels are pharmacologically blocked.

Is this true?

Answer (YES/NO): NO